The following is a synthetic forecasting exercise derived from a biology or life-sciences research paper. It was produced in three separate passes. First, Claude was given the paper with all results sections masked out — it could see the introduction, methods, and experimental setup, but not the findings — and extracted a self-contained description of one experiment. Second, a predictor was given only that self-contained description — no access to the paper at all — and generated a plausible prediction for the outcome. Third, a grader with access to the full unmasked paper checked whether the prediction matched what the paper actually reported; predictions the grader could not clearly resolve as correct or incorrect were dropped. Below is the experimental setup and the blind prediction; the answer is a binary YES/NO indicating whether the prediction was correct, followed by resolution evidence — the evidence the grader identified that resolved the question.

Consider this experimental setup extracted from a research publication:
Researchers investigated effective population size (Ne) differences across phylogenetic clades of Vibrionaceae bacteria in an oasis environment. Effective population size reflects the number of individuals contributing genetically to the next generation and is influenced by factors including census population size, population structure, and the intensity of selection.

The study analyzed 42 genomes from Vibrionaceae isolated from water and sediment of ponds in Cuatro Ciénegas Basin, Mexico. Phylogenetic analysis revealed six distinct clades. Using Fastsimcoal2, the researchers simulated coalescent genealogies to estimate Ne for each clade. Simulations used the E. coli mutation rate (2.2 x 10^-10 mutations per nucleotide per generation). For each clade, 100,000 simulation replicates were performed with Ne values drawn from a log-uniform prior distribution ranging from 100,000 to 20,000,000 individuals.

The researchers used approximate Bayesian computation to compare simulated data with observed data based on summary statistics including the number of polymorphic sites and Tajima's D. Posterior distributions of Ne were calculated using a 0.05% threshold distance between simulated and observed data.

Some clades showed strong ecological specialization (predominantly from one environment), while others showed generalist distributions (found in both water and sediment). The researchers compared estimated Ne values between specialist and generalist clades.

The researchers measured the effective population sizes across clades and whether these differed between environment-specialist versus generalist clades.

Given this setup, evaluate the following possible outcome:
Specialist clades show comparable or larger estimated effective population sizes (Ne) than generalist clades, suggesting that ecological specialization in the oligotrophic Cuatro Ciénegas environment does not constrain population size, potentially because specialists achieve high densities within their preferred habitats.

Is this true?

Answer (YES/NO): YES